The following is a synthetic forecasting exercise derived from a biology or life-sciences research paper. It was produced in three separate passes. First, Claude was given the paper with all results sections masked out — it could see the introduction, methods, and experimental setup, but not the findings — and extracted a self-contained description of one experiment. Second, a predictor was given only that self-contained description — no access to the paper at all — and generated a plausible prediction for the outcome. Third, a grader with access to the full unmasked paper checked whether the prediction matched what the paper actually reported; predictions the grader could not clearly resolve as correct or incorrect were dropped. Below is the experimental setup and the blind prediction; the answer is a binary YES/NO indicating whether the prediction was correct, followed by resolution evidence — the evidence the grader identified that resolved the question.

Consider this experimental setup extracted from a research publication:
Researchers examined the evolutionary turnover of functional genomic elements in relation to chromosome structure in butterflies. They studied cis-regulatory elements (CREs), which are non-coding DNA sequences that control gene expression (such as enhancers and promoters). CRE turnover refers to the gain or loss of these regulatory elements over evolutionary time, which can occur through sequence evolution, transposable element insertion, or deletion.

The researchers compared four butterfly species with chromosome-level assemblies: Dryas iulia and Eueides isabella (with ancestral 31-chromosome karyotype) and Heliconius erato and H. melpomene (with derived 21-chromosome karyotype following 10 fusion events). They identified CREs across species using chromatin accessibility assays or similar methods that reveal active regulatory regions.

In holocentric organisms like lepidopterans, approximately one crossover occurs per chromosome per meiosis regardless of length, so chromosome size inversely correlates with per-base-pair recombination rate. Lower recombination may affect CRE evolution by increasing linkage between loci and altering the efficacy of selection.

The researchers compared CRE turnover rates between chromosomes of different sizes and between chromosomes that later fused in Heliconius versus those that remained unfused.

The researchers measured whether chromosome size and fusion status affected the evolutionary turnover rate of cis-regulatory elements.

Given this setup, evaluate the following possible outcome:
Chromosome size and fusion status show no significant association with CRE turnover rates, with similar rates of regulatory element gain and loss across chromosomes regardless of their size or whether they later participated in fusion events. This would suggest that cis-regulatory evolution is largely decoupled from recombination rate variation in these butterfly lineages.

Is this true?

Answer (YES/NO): NO